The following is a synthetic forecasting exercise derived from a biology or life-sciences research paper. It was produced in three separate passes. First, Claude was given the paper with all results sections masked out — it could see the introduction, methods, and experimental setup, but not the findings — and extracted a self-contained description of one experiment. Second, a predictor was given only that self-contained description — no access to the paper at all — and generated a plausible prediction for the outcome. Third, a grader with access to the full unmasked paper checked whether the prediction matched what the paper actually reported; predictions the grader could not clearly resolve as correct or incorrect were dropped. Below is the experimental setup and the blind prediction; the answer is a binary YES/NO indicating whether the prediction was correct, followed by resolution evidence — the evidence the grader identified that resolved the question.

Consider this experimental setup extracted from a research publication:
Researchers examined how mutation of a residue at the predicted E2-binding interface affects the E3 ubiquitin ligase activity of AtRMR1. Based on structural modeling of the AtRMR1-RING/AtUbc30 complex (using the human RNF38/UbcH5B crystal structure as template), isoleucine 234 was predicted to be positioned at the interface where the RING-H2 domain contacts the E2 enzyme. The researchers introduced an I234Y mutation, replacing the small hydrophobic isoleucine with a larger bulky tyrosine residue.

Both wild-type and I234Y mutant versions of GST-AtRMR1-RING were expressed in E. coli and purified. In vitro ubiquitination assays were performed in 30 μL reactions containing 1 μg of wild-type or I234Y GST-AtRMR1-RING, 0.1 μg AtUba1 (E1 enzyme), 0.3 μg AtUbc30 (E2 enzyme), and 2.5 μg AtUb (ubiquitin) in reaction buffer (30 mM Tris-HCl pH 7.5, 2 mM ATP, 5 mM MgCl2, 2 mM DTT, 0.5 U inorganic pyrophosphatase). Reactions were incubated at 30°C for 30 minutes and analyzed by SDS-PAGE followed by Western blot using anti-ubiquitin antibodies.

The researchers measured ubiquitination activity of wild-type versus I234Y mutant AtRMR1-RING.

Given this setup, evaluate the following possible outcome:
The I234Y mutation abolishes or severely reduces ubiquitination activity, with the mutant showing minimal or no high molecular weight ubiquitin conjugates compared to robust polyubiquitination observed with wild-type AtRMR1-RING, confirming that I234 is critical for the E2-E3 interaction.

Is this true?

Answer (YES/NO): YES